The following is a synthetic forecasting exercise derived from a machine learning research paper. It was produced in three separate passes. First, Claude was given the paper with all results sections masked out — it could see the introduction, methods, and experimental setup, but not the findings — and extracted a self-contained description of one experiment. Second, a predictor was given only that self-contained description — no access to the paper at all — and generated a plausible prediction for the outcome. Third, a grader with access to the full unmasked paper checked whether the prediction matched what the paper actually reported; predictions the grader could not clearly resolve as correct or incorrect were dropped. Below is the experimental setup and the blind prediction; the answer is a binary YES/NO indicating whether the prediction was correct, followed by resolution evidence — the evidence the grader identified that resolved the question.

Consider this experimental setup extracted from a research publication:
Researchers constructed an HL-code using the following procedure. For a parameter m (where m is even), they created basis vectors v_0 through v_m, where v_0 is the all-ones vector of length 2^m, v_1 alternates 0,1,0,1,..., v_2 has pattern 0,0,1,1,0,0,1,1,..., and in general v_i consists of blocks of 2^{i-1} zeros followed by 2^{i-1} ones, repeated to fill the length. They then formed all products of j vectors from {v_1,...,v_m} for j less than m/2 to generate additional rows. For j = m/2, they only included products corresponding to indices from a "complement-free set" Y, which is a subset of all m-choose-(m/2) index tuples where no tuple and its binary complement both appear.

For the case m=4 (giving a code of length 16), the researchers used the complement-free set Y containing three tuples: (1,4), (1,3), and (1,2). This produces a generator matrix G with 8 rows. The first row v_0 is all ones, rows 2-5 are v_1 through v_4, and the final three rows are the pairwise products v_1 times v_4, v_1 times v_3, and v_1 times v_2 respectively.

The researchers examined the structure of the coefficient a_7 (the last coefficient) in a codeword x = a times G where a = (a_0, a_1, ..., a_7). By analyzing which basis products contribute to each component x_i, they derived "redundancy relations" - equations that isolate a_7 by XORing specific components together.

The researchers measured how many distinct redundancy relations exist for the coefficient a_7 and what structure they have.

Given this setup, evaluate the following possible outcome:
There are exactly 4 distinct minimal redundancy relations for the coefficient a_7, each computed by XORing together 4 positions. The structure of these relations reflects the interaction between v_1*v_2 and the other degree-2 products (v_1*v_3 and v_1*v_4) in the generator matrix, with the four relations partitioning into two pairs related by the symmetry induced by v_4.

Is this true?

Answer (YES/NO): YES